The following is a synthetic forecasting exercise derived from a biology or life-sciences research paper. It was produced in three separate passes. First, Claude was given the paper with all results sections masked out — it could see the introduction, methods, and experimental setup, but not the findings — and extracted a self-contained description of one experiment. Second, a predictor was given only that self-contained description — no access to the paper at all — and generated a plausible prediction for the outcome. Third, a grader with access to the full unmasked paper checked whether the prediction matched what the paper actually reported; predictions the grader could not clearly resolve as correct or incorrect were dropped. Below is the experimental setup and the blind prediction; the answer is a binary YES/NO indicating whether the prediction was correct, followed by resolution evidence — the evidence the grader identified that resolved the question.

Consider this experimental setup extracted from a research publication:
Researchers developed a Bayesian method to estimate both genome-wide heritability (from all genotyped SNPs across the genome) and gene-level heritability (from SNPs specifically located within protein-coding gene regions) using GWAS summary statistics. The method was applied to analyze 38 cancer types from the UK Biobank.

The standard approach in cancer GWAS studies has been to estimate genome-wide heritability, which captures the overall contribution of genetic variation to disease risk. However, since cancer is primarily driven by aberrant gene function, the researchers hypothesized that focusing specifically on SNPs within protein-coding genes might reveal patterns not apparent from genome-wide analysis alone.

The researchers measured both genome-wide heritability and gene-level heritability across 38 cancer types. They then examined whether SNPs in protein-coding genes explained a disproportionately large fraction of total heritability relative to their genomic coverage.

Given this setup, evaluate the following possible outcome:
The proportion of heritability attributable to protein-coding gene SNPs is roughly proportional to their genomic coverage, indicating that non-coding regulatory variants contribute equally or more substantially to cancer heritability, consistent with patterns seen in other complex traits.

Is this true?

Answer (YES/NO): NO